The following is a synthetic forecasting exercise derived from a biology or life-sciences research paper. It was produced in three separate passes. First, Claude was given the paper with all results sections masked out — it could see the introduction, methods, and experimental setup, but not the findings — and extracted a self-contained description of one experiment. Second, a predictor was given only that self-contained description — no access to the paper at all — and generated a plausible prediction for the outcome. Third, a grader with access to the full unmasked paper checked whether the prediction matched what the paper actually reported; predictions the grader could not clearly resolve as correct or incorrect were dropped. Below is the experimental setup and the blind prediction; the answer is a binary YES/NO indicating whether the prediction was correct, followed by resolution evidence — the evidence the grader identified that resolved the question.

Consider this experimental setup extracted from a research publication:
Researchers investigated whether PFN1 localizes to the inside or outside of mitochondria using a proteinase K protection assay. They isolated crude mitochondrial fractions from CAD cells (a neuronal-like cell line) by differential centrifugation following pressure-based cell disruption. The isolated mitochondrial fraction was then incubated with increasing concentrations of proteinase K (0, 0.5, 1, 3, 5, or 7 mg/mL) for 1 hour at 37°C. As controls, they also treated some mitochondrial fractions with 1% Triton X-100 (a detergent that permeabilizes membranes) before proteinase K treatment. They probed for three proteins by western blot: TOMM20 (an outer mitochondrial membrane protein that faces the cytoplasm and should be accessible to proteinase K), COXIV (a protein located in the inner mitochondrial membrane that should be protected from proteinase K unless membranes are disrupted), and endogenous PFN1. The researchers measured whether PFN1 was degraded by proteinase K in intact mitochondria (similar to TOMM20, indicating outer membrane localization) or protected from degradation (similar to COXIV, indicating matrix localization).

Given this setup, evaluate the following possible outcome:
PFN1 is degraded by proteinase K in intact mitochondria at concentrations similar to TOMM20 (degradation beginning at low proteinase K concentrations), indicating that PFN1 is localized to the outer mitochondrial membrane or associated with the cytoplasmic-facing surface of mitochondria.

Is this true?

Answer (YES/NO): NO